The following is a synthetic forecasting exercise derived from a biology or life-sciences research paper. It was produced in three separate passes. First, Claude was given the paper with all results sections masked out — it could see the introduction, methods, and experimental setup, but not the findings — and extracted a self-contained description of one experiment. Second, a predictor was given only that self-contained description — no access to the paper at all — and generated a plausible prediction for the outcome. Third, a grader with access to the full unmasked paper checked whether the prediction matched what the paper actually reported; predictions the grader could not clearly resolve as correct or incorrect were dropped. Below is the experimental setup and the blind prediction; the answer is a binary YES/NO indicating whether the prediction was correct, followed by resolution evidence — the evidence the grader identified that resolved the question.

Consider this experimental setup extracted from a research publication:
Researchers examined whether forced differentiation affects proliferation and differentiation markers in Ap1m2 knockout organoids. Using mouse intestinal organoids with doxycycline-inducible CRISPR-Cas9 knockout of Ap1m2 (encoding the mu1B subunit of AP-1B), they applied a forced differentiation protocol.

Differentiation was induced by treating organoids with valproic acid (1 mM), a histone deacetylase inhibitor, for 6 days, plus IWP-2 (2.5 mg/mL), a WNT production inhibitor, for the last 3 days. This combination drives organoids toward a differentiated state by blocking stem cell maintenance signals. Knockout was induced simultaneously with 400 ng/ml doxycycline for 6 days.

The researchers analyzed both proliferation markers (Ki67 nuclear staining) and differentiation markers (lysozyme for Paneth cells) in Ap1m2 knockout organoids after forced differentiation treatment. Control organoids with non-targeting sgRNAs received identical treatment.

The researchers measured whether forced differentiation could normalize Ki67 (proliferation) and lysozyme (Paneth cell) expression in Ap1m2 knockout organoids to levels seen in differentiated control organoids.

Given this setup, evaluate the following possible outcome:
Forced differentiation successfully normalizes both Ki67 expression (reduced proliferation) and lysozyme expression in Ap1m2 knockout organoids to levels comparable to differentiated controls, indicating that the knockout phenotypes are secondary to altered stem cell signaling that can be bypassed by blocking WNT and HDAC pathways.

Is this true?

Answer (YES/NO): NO